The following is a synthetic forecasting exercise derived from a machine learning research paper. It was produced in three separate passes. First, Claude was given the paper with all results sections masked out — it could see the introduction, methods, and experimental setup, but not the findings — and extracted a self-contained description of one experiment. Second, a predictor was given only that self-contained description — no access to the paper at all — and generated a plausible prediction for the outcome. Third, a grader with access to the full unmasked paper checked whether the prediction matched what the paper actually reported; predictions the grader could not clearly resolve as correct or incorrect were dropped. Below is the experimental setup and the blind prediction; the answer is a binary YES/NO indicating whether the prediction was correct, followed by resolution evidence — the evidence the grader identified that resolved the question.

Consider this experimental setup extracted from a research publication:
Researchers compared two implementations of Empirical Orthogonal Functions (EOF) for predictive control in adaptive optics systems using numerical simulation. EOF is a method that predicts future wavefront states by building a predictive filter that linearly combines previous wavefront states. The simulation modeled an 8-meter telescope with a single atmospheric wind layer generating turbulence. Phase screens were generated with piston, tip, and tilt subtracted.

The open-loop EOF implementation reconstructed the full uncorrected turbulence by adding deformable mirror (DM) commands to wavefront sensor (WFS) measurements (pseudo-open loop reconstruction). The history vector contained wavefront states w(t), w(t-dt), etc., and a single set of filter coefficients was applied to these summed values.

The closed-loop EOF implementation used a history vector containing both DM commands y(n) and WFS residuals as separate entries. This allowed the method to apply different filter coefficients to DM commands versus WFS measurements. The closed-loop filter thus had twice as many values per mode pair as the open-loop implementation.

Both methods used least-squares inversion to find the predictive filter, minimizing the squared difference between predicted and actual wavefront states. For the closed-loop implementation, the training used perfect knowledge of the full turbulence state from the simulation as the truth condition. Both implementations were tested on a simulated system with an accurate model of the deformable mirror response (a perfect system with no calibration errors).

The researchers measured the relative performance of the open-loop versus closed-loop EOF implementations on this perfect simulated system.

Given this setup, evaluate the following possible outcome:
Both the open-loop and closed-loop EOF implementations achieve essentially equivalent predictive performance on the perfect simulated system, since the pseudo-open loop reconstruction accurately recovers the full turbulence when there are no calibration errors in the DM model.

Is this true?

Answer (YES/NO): NO